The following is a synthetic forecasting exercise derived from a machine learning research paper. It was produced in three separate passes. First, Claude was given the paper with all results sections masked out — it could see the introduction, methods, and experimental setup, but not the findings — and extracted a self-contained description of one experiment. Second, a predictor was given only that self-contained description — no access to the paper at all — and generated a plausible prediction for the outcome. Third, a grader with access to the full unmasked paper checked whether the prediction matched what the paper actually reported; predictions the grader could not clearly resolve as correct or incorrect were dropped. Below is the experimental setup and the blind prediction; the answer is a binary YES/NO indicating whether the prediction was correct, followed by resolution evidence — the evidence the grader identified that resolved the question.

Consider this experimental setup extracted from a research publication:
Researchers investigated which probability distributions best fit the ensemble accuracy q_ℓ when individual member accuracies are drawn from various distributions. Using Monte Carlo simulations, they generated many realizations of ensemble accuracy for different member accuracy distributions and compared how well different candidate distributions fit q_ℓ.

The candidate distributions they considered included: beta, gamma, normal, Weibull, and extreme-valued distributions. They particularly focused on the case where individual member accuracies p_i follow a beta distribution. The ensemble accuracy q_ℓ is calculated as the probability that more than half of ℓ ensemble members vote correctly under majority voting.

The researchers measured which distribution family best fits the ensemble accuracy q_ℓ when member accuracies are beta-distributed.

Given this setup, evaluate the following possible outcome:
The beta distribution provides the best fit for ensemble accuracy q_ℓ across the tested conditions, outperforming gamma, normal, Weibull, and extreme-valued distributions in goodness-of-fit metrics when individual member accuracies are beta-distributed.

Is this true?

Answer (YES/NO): YES